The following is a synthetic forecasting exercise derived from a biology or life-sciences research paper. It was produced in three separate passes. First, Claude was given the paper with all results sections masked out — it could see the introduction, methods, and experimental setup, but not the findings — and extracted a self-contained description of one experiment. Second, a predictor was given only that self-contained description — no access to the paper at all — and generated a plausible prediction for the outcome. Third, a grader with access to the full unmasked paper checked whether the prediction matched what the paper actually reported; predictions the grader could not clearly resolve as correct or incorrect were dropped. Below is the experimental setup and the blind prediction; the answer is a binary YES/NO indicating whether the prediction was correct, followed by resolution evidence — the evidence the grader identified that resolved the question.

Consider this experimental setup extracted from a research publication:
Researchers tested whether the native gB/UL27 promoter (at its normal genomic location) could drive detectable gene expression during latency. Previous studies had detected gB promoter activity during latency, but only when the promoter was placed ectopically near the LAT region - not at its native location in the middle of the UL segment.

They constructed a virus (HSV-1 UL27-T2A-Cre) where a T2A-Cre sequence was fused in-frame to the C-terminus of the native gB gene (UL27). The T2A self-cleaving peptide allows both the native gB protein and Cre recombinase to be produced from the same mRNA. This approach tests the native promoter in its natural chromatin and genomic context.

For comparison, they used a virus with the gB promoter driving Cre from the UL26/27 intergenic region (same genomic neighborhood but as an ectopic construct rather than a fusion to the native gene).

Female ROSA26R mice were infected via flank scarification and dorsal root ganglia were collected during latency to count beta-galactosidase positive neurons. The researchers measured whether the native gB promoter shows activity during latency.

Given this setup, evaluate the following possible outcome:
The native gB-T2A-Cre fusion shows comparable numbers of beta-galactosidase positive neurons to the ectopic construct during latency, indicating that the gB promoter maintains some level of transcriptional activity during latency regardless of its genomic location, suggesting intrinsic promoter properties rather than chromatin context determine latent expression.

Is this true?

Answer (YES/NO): NO